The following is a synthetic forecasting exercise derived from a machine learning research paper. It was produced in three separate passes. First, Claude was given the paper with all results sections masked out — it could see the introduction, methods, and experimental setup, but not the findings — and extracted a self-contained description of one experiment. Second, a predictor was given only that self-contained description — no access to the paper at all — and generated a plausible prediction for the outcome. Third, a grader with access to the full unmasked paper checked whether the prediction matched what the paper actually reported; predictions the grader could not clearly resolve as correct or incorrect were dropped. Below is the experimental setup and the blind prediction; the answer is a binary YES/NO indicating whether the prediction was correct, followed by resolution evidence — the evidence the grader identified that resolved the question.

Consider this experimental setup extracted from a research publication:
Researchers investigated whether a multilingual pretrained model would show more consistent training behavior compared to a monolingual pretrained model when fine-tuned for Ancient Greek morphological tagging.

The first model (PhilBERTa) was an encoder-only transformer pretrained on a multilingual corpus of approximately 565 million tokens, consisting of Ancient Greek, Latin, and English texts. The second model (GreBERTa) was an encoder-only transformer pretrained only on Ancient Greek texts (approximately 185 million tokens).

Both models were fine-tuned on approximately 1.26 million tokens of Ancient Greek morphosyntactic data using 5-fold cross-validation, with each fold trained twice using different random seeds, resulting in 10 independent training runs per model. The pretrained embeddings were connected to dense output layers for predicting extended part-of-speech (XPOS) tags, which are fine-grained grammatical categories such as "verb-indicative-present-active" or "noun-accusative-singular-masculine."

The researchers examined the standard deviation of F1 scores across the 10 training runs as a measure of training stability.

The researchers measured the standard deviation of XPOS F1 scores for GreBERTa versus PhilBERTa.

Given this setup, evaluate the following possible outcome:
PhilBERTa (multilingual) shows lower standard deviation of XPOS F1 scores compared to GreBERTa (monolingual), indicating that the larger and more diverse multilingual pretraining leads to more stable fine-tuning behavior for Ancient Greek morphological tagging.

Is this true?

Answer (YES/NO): NO